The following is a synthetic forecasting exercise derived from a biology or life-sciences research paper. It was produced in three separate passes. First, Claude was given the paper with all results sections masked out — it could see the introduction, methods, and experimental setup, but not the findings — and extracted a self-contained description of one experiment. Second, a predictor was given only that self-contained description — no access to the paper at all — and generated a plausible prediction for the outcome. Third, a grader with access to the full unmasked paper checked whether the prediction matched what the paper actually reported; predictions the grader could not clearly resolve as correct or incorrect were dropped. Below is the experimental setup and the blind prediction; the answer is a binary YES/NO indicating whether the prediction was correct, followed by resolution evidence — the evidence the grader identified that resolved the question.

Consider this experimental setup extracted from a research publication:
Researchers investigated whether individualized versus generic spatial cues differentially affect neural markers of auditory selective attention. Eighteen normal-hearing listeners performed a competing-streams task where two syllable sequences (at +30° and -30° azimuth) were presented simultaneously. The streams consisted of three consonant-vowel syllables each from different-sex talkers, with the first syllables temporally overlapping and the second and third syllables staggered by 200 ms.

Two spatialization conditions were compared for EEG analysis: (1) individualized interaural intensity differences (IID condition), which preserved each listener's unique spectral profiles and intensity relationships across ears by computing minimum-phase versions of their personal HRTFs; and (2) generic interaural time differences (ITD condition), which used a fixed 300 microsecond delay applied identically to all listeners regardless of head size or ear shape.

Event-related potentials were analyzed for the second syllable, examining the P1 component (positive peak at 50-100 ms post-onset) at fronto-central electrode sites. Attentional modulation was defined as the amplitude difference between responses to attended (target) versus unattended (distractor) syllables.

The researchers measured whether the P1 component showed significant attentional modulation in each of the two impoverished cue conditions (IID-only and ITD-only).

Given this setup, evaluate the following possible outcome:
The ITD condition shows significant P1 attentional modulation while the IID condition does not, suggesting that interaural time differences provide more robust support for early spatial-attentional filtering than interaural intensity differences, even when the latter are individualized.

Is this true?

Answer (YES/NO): NO